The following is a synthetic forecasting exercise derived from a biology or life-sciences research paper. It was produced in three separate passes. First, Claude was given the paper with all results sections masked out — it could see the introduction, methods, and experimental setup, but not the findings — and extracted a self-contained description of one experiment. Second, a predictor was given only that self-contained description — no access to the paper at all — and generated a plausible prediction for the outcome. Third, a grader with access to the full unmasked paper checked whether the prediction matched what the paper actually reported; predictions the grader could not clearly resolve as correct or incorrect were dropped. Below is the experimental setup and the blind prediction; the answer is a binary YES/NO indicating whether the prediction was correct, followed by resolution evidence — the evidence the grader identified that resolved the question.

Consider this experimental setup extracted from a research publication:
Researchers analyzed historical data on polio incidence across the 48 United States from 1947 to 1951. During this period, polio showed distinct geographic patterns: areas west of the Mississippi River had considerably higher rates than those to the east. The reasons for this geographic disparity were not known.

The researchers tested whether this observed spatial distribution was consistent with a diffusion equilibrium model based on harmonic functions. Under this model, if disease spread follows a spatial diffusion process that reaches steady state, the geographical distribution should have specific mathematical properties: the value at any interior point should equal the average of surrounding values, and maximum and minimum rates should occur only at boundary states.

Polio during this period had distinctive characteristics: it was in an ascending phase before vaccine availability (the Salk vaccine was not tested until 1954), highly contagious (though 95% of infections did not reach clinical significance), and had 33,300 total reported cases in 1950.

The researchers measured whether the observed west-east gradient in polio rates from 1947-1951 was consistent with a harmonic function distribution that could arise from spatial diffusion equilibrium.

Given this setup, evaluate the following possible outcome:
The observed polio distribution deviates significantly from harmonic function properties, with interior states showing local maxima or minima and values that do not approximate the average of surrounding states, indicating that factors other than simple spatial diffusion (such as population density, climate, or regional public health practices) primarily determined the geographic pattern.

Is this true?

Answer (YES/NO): NO